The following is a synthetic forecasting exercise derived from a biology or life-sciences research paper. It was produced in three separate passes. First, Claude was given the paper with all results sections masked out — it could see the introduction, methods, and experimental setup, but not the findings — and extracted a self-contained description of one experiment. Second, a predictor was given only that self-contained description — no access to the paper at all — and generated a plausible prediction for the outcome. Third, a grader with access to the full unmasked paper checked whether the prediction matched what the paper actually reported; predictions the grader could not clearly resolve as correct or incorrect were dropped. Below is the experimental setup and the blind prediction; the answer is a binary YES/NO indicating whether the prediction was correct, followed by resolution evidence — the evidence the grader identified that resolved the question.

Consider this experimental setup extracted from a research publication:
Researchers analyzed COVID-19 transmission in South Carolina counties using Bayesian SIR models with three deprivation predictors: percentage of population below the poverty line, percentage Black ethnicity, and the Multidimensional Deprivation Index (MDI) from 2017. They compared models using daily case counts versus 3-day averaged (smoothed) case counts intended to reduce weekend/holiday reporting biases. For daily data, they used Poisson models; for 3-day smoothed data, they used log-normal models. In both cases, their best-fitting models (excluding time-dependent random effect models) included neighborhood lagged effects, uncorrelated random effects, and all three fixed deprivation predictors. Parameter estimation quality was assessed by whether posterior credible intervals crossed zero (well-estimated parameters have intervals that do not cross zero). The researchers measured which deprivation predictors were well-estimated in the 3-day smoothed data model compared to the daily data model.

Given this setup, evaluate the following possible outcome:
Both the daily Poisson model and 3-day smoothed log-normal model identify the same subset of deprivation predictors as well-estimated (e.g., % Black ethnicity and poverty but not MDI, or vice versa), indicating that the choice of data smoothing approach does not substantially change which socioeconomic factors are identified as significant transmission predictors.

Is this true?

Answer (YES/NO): NO